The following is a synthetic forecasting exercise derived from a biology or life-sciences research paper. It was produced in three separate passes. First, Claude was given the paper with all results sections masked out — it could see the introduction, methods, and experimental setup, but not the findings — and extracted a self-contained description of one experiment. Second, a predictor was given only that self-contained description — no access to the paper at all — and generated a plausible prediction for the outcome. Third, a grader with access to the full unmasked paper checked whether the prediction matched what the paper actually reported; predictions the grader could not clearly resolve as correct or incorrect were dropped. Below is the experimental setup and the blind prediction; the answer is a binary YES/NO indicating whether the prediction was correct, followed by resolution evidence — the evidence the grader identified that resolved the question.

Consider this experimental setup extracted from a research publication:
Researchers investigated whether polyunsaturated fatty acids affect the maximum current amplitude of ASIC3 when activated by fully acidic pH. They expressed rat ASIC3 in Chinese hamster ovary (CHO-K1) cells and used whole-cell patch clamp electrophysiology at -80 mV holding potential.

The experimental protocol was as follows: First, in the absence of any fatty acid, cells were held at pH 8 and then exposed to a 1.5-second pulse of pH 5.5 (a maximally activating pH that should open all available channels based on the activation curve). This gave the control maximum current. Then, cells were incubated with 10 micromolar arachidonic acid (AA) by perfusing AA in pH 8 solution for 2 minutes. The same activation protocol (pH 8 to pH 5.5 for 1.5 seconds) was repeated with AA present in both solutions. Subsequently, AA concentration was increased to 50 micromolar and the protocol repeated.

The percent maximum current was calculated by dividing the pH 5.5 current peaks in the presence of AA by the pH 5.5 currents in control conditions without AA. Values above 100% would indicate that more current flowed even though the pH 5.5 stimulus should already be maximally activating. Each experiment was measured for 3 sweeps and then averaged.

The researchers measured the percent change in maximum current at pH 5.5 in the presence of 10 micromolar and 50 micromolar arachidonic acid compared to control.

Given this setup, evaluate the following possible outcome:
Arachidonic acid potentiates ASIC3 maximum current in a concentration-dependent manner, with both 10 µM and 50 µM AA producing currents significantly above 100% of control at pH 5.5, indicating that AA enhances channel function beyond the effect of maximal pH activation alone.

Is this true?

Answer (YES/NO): NO